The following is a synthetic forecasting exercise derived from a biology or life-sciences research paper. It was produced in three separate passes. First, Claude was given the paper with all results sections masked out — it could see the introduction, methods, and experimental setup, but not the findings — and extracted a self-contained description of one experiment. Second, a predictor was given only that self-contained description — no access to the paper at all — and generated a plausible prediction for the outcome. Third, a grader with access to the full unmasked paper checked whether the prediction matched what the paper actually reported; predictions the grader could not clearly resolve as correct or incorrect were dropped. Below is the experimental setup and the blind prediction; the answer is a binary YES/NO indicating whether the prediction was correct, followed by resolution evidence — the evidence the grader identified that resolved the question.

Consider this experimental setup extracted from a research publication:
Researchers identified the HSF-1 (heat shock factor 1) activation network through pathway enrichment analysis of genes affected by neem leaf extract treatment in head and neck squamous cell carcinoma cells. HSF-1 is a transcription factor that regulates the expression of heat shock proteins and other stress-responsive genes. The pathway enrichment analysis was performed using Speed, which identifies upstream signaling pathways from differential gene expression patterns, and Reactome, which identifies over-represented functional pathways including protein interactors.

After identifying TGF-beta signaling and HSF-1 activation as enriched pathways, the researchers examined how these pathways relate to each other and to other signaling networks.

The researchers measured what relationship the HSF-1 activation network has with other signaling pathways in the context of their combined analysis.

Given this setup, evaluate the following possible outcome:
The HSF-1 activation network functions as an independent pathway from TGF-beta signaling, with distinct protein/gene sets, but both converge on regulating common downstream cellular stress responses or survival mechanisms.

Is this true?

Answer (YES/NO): NO